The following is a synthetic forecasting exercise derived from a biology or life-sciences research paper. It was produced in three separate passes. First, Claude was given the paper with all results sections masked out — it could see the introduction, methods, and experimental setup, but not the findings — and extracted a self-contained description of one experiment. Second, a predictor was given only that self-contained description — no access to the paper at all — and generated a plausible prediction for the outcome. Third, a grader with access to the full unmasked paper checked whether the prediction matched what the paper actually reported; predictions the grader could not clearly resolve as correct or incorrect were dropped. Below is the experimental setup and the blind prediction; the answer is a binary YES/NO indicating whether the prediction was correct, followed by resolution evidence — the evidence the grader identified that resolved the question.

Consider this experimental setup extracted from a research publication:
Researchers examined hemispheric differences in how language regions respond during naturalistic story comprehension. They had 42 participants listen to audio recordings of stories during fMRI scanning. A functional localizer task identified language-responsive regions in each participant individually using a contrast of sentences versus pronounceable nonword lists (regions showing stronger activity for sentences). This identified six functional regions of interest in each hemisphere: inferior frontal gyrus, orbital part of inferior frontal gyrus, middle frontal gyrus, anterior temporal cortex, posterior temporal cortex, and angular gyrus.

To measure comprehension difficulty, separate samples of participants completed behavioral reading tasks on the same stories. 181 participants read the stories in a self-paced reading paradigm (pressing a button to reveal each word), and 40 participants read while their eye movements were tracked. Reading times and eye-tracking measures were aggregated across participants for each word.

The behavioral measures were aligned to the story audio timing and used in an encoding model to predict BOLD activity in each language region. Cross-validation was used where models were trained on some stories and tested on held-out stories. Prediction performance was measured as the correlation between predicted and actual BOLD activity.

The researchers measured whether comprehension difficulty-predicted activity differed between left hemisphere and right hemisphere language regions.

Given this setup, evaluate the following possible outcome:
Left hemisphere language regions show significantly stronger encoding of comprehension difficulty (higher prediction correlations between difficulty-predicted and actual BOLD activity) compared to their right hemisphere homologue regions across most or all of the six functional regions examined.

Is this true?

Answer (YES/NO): NO